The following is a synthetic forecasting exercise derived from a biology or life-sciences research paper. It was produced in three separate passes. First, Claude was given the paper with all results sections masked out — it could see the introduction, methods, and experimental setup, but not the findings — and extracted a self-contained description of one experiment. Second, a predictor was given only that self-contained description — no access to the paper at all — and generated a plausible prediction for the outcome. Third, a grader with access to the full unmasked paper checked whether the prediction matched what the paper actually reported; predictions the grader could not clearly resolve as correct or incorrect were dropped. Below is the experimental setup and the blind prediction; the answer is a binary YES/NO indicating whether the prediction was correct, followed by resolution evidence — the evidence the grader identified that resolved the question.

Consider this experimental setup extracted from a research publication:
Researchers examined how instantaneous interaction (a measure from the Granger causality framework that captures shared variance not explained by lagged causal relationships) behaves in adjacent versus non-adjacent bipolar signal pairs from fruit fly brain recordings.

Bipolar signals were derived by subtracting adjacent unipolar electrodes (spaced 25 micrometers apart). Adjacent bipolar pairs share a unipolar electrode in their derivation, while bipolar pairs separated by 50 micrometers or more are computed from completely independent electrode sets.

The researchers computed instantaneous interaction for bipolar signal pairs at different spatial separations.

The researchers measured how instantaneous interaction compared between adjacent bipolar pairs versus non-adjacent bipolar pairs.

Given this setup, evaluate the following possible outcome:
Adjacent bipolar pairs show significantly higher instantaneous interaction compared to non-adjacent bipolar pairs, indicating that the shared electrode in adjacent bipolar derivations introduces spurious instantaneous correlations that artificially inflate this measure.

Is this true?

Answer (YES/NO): YES